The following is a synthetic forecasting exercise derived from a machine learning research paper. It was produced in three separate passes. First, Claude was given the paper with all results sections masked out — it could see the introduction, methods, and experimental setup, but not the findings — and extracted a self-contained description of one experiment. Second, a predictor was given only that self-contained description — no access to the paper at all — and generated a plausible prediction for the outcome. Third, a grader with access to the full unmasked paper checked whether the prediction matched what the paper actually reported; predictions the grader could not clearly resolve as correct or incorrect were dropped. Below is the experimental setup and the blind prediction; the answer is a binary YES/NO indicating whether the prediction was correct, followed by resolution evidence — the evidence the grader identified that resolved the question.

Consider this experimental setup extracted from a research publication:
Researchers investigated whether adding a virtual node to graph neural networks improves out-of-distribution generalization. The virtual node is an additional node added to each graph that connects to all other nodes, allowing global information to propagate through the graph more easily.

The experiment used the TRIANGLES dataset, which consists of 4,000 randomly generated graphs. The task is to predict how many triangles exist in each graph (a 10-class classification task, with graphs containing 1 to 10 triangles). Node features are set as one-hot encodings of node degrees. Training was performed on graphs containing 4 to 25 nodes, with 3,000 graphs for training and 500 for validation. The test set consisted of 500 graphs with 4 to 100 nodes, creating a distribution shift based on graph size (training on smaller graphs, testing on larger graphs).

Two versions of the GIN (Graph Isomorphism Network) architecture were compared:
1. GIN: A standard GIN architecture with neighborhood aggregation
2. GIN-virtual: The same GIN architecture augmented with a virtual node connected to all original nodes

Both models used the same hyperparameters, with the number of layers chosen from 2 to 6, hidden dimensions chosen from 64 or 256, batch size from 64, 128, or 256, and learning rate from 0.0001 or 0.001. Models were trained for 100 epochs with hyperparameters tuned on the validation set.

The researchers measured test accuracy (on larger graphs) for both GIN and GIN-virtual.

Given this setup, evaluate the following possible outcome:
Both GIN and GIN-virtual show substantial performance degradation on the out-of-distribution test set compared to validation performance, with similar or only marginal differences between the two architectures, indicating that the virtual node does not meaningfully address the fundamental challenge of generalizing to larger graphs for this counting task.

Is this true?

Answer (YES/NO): NO